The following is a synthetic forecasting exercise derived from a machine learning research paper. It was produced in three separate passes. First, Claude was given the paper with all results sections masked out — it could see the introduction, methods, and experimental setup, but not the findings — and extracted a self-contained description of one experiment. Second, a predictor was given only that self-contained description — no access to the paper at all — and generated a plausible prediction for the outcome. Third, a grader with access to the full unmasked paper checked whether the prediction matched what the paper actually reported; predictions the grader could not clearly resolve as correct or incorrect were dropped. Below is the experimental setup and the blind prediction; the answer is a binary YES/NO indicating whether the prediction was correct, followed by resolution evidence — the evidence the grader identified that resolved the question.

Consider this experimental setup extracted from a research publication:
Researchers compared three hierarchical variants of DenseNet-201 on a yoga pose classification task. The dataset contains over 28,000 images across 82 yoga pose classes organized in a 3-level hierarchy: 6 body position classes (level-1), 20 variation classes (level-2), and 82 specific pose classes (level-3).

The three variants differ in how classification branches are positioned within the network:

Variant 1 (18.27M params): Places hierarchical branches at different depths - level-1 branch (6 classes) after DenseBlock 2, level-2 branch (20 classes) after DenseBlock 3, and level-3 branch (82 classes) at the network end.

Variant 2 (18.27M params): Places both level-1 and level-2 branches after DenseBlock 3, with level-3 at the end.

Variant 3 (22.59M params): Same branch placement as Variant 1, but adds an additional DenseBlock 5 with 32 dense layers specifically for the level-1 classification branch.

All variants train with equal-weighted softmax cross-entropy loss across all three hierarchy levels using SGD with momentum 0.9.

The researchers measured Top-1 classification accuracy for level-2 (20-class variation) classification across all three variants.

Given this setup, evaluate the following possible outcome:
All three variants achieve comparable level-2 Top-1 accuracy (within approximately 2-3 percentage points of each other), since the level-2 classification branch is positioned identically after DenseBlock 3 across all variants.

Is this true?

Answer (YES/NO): YES